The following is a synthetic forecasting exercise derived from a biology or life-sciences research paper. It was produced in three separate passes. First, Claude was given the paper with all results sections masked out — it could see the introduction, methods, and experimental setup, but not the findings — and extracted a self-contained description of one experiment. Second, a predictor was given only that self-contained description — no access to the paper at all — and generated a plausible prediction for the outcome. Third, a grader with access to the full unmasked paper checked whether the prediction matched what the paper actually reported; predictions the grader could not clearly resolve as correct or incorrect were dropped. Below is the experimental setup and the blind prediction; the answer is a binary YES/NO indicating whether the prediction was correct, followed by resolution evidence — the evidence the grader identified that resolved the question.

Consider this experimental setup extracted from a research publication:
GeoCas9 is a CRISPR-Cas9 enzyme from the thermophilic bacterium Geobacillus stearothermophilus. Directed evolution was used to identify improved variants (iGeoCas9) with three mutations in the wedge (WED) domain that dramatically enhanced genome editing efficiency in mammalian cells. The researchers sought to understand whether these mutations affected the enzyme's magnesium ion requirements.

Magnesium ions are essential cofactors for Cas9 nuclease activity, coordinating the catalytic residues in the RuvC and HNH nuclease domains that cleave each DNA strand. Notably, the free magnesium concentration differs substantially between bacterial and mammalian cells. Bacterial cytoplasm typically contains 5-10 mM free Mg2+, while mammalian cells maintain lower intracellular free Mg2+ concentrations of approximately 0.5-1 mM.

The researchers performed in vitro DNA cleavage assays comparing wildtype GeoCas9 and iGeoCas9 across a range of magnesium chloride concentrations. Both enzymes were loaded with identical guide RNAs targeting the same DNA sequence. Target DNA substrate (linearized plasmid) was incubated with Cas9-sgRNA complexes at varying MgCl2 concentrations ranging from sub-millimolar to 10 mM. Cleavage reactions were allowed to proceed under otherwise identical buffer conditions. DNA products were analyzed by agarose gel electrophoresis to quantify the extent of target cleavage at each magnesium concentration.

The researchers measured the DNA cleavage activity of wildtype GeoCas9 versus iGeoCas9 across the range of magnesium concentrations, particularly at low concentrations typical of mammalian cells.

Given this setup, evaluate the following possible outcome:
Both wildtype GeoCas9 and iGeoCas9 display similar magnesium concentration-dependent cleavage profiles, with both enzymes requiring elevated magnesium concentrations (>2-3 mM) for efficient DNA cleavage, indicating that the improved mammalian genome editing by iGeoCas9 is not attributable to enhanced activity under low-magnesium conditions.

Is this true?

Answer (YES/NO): NO